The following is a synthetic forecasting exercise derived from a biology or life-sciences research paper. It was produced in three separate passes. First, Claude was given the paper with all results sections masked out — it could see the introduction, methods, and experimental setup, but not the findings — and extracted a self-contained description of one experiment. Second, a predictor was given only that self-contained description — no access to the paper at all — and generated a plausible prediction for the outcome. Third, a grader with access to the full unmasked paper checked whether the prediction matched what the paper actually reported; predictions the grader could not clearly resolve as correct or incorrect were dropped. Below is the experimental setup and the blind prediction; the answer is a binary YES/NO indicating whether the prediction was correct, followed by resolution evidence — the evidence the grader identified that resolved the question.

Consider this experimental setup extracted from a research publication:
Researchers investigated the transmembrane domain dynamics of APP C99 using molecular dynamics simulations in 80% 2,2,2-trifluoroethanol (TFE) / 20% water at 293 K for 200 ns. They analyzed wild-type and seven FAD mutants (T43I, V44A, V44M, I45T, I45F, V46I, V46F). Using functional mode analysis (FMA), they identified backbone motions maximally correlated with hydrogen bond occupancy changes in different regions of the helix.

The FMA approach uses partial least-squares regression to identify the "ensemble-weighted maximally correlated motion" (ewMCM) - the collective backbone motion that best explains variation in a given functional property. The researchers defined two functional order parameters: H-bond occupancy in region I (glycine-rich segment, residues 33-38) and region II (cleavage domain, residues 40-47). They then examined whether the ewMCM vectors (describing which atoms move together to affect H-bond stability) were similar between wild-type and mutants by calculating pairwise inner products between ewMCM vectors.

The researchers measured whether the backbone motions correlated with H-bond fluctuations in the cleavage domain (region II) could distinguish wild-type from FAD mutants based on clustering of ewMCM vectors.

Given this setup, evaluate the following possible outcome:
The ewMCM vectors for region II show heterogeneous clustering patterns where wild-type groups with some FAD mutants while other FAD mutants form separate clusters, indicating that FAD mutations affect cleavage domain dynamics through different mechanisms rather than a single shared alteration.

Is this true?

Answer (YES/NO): NO